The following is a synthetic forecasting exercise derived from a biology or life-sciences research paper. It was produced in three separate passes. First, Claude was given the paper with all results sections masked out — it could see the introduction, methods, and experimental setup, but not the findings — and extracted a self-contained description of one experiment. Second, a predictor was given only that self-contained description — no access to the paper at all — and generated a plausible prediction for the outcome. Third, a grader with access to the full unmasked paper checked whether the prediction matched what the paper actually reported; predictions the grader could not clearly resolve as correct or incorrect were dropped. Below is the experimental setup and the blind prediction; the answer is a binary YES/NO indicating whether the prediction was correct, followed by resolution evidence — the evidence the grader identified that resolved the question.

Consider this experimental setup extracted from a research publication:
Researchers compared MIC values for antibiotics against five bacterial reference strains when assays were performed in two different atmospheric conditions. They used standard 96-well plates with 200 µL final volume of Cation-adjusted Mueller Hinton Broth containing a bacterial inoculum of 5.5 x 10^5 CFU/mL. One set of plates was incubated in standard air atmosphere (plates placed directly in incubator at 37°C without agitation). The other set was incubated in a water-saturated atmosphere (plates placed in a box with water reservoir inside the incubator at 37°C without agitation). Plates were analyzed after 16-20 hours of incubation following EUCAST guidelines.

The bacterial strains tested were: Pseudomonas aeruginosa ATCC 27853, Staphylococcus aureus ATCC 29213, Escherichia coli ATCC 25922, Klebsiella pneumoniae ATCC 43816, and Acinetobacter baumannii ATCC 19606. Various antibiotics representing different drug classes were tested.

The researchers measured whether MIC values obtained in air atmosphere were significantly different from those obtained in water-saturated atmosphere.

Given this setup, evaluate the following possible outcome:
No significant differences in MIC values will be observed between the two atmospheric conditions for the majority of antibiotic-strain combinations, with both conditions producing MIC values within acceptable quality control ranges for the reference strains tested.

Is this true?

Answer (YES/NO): YES